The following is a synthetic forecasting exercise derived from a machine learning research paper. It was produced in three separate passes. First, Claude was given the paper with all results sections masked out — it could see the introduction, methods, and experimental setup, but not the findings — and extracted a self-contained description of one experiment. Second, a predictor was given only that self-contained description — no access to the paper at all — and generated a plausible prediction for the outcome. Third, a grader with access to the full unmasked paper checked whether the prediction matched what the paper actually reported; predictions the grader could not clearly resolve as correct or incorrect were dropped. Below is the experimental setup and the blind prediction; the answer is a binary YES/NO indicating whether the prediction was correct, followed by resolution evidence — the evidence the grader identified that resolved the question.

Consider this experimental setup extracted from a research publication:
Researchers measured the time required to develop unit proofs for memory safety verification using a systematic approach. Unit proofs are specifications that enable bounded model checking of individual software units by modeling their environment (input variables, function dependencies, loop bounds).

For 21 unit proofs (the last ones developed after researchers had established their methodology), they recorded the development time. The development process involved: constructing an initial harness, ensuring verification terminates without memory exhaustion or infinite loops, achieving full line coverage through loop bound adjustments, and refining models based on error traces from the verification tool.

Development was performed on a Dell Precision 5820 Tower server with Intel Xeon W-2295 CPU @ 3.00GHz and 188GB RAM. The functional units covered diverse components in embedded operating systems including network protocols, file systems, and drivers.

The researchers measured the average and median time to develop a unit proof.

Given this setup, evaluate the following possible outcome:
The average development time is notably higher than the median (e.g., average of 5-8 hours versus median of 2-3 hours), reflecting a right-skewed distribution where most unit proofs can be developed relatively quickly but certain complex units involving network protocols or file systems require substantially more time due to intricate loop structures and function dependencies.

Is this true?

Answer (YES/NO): NO